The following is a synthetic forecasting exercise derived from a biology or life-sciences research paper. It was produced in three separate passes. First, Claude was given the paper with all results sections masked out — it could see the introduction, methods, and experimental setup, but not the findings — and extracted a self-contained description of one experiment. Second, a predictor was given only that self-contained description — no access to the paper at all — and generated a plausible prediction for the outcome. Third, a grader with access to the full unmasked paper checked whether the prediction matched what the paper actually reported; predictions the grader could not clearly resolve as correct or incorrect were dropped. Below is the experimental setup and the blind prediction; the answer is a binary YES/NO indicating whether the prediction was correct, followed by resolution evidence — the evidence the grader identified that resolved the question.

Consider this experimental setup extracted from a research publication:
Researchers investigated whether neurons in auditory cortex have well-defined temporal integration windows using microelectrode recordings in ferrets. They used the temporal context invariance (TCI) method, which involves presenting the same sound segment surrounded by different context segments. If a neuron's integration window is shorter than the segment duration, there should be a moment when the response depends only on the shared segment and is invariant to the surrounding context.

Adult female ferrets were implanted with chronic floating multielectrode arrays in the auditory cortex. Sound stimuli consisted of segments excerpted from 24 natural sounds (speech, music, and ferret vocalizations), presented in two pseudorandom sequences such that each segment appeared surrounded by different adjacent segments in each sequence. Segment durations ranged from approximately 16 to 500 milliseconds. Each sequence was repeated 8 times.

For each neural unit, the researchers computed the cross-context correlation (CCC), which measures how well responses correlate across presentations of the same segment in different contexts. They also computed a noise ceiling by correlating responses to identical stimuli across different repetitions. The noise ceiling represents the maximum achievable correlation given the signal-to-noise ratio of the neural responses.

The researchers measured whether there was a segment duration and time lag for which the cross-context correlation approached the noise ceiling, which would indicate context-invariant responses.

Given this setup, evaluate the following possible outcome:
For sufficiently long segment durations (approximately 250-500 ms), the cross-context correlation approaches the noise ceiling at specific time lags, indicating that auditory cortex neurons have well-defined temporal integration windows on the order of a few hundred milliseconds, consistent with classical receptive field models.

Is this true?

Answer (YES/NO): NO